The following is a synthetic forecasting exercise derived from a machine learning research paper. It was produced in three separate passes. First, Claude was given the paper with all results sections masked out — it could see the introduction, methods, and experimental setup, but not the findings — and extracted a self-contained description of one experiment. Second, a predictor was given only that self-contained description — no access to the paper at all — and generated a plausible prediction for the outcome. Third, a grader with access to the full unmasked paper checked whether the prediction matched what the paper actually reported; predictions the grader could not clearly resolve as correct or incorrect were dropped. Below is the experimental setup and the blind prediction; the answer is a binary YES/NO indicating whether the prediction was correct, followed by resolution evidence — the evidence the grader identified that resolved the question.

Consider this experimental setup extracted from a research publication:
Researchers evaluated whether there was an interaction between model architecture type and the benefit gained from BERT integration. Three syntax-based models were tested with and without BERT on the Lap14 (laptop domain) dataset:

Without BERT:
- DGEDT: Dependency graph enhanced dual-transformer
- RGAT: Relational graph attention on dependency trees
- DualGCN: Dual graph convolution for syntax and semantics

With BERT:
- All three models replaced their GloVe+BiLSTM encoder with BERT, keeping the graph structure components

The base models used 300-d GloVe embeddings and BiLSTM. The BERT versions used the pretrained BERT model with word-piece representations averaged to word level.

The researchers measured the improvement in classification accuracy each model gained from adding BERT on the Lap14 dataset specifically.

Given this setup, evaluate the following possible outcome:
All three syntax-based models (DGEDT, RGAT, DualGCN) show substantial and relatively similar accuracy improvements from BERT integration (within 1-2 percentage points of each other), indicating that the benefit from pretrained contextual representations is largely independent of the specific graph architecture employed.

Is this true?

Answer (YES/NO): NO